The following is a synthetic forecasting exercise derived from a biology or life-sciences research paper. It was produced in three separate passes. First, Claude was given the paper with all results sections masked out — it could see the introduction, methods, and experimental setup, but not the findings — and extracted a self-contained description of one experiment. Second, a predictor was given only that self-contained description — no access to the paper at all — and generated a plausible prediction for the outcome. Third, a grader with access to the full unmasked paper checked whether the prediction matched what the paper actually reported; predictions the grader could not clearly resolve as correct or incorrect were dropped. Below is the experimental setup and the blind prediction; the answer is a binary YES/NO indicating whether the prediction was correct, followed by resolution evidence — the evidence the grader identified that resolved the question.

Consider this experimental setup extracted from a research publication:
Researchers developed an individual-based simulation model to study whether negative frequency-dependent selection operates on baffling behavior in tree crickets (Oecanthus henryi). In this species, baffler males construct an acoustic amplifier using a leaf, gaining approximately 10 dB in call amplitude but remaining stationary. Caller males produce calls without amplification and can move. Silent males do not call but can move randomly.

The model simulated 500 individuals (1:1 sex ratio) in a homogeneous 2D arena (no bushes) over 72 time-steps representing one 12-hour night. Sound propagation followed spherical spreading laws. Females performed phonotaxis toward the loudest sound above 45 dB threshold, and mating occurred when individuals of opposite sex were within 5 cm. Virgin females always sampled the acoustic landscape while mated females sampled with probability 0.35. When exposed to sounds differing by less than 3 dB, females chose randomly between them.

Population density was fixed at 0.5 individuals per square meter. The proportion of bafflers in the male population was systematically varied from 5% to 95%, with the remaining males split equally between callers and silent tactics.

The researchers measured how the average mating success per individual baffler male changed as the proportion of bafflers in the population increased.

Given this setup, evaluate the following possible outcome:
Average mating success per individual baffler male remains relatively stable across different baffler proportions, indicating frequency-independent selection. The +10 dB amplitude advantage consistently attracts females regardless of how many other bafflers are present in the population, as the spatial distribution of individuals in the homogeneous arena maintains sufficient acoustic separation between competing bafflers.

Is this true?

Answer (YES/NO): NO